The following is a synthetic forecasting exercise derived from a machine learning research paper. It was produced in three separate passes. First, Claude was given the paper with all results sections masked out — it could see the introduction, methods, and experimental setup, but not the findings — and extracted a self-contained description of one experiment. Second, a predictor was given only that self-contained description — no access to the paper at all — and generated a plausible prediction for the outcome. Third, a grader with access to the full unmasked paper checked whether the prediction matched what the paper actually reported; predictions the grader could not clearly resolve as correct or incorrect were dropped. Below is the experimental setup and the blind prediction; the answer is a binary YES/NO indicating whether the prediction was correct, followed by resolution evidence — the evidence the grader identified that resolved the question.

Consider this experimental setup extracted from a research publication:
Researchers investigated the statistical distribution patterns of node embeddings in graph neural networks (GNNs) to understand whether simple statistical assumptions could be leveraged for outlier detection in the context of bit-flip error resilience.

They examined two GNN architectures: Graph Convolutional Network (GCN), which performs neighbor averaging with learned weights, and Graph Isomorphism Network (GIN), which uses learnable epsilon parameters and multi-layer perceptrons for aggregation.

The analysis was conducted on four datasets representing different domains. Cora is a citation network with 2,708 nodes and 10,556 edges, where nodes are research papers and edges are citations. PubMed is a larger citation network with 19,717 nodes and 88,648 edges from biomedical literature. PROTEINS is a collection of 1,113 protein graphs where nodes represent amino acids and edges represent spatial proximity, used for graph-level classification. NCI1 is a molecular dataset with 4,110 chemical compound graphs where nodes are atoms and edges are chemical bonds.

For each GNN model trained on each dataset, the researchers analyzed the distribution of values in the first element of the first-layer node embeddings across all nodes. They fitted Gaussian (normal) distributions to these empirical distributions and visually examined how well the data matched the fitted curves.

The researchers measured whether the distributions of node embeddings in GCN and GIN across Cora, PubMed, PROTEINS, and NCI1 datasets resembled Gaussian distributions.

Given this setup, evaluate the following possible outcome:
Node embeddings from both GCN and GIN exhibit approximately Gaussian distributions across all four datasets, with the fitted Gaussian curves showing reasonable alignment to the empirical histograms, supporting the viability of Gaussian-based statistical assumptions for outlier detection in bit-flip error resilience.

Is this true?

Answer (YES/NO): YES